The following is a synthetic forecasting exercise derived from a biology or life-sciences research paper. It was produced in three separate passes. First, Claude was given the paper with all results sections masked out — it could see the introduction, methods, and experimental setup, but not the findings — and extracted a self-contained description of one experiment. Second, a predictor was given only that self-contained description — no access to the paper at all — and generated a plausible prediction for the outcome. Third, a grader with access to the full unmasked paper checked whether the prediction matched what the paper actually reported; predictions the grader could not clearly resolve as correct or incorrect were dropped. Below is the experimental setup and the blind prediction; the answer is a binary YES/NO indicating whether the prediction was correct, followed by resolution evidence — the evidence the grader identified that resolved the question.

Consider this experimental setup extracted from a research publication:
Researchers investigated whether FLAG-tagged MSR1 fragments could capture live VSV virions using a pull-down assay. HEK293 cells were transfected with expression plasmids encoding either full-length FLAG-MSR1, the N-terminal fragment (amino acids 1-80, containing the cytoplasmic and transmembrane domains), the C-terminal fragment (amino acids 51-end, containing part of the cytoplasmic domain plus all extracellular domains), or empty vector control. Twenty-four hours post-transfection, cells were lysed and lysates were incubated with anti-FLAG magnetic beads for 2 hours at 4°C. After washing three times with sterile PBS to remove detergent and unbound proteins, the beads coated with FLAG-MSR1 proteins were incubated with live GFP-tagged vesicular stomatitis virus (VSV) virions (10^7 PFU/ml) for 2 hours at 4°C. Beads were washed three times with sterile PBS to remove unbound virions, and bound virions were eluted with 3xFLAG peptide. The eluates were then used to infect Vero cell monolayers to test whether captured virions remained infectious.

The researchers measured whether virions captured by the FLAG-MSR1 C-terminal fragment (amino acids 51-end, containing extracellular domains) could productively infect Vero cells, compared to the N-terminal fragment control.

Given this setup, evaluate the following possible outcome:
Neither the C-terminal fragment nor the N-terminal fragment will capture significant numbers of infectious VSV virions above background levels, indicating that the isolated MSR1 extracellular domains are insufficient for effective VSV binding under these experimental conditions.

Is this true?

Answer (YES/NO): NO